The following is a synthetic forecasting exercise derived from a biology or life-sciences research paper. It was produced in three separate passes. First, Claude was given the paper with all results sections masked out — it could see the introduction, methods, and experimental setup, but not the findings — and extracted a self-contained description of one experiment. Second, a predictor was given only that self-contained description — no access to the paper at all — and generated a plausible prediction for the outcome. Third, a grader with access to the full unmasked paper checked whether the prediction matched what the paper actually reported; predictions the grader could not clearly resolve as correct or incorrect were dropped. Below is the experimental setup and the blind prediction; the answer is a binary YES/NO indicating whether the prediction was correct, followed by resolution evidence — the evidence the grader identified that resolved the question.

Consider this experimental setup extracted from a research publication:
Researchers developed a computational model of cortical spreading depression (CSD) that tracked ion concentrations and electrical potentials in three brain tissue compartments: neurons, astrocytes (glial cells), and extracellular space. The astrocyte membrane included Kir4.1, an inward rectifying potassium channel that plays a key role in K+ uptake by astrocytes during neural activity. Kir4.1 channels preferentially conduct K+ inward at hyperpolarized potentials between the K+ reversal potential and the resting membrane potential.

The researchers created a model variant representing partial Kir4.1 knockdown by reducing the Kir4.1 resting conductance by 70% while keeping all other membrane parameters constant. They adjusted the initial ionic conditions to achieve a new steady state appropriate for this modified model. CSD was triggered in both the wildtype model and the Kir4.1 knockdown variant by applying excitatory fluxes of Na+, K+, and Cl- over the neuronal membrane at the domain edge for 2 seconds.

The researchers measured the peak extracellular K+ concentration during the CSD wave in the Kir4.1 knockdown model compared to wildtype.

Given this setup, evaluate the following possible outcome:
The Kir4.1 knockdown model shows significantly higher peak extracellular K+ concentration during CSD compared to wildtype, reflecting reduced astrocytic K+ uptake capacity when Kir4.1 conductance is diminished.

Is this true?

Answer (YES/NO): NO